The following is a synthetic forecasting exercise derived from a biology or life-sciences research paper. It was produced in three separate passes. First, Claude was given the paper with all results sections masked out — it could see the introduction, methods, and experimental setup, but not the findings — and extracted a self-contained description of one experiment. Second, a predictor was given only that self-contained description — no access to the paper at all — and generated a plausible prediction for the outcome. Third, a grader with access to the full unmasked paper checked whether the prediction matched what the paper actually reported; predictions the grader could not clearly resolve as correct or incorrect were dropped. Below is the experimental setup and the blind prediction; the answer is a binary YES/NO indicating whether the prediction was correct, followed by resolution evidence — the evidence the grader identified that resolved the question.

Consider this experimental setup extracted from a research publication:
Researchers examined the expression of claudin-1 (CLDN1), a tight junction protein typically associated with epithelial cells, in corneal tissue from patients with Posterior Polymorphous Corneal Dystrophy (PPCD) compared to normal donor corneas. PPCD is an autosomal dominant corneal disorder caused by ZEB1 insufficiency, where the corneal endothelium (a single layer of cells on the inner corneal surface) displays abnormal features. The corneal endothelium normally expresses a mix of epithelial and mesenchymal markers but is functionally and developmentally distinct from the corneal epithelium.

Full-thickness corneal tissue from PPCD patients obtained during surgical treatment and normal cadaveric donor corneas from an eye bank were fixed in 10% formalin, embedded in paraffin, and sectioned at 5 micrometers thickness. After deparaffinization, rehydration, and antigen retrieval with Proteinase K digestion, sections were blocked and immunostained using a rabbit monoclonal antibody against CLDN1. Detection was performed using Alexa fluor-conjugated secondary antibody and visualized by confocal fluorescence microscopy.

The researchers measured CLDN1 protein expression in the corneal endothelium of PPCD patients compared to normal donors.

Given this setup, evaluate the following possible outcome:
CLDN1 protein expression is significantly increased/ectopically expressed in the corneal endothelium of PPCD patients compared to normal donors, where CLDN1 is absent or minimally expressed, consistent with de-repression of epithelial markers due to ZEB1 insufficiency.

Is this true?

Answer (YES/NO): YES